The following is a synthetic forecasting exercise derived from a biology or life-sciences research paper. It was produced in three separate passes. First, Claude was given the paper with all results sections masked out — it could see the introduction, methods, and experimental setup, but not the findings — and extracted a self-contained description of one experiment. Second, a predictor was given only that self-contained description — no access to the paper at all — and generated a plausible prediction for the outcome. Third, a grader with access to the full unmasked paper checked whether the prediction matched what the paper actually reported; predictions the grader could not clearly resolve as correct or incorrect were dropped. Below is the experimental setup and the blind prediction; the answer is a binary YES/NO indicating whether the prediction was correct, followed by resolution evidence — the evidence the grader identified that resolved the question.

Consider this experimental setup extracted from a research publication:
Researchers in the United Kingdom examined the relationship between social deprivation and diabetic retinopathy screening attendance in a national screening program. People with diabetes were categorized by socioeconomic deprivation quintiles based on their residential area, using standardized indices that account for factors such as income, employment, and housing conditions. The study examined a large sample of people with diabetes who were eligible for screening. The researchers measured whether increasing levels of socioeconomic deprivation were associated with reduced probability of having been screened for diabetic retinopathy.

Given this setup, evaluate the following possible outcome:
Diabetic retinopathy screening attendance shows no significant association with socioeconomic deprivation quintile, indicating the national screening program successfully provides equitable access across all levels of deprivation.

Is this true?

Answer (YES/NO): NO